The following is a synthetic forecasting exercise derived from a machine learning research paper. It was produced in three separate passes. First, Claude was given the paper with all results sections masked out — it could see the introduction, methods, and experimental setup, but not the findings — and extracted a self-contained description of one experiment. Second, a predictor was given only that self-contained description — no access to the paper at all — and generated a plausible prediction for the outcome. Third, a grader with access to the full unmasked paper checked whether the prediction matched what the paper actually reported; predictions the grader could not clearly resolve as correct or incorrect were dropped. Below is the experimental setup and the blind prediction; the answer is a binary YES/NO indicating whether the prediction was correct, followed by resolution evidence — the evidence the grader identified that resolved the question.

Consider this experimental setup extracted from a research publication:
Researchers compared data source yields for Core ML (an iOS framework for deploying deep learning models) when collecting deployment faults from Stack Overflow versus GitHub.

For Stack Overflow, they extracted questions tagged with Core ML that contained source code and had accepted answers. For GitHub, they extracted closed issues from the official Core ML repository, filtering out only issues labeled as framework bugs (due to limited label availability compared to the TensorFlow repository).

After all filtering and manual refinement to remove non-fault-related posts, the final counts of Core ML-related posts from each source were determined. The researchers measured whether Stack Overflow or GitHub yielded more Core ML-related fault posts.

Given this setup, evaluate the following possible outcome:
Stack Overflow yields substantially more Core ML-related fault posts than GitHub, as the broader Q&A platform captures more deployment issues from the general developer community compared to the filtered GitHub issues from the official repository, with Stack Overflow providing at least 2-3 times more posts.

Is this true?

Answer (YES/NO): NO